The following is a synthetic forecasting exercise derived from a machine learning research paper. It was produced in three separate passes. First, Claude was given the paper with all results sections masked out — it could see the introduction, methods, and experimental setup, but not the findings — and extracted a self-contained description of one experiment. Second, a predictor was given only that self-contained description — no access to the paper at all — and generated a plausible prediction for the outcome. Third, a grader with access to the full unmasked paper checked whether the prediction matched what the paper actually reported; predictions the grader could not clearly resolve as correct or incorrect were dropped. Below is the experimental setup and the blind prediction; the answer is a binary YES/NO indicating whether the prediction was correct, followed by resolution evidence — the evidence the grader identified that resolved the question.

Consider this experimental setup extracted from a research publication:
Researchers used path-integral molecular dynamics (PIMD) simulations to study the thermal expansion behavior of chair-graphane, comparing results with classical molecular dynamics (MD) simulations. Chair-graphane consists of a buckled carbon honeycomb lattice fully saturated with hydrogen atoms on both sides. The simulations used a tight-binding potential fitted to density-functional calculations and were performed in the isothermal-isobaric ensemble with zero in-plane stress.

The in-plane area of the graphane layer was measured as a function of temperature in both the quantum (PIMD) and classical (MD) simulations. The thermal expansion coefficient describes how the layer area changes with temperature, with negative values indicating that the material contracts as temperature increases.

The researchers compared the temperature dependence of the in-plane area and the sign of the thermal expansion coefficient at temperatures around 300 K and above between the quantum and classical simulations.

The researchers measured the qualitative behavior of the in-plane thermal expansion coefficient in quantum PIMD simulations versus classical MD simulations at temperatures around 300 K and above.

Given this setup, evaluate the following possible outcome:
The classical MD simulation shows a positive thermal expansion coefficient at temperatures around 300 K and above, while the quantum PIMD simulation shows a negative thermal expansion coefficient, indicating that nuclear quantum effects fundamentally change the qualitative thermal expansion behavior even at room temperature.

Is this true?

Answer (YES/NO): YES